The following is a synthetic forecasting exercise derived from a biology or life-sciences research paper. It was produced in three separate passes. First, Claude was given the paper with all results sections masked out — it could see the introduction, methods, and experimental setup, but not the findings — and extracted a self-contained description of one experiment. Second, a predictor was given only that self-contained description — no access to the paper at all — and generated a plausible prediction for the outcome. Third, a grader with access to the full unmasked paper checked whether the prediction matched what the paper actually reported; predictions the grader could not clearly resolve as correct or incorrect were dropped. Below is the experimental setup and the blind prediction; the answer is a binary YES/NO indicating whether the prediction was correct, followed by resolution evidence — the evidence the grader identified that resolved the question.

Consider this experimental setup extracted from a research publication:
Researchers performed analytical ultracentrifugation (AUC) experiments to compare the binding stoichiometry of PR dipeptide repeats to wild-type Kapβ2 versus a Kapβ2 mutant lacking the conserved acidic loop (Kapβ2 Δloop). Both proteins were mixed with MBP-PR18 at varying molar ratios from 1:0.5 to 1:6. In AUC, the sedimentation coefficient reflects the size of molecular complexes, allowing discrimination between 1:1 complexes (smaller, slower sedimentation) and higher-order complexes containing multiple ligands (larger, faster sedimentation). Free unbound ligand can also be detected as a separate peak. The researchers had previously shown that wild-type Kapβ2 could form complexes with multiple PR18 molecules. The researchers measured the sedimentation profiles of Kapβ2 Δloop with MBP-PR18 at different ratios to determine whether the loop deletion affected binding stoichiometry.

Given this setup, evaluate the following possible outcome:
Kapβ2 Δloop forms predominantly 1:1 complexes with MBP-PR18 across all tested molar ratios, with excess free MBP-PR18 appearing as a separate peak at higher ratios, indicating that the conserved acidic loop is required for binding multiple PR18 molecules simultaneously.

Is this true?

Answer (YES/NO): YES